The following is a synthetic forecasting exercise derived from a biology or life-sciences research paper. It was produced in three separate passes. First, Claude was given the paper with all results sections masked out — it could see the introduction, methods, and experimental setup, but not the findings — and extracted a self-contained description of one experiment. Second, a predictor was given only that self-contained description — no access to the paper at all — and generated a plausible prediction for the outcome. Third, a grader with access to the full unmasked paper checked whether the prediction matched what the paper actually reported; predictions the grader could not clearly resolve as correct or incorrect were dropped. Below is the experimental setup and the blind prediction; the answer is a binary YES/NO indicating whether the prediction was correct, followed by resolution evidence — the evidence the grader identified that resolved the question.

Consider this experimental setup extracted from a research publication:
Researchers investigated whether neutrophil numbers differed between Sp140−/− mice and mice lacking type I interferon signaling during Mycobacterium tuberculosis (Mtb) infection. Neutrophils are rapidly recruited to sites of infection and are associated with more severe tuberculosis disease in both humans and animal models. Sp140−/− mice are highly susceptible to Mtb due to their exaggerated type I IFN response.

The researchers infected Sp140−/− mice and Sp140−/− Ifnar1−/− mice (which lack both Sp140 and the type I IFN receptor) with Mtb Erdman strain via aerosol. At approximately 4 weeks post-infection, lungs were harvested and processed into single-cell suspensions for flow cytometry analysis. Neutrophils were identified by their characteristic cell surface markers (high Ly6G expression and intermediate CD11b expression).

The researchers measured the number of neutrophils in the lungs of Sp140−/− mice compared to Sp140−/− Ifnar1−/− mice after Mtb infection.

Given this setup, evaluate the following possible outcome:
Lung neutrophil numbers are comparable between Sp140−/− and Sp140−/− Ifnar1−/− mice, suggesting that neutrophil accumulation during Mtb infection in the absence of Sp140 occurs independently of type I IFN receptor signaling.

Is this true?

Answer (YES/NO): NO